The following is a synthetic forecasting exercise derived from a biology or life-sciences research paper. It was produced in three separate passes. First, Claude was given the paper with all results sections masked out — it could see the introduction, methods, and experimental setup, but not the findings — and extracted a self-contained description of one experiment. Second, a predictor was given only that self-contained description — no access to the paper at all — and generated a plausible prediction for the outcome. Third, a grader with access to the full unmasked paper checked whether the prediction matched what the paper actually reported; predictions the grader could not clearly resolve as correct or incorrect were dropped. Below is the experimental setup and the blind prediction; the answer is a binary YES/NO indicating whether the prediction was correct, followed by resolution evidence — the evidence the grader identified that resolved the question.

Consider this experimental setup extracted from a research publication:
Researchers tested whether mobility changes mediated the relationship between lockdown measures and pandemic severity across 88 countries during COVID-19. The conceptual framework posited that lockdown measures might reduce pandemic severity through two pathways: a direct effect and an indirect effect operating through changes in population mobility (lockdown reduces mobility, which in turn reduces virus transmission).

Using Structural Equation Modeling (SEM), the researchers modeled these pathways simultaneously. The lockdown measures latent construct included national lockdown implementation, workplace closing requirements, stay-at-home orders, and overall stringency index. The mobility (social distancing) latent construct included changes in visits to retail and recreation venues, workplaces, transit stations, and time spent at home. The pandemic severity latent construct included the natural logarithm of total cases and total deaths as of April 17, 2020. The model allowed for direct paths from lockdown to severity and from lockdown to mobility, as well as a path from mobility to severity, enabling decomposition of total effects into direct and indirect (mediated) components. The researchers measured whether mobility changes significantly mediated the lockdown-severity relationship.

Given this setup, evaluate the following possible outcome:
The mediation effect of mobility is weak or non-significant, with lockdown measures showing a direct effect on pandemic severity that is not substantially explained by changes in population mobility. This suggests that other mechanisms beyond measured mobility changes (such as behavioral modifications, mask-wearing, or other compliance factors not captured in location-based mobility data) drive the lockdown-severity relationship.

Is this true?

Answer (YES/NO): NO